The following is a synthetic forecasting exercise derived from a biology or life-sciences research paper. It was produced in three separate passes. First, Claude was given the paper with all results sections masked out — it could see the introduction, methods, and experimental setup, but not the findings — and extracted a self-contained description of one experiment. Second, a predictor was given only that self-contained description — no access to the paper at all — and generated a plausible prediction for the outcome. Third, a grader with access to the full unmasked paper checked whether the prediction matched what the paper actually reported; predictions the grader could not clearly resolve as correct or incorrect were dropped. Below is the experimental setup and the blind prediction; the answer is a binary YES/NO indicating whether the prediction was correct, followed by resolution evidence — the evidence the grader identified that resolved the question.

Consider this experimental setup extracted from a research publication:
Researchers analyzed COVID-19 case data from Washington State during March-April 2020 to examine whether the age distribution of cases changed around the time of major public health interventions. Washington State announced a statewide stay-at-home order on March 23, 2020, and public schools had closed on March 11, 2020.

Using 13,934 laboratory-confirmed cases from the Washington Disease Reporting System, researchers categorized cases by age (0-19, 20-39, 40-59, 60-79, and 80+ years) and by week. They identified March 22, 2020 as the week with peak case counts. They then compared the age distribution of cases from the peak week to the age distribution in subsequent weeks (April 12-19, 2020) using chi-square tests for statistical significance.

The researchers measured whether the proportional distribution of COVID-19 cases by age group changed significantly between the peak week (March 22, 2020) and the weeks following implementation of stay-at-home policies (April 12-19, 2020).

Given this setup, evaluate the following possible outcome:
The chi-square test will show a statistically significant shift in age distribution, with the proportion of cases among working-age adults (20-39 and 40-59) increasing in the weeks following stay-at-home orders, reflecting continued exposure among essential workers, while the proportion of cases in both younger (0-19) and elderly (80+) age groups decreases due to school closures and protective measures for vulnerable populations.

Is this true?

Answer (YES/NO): NO